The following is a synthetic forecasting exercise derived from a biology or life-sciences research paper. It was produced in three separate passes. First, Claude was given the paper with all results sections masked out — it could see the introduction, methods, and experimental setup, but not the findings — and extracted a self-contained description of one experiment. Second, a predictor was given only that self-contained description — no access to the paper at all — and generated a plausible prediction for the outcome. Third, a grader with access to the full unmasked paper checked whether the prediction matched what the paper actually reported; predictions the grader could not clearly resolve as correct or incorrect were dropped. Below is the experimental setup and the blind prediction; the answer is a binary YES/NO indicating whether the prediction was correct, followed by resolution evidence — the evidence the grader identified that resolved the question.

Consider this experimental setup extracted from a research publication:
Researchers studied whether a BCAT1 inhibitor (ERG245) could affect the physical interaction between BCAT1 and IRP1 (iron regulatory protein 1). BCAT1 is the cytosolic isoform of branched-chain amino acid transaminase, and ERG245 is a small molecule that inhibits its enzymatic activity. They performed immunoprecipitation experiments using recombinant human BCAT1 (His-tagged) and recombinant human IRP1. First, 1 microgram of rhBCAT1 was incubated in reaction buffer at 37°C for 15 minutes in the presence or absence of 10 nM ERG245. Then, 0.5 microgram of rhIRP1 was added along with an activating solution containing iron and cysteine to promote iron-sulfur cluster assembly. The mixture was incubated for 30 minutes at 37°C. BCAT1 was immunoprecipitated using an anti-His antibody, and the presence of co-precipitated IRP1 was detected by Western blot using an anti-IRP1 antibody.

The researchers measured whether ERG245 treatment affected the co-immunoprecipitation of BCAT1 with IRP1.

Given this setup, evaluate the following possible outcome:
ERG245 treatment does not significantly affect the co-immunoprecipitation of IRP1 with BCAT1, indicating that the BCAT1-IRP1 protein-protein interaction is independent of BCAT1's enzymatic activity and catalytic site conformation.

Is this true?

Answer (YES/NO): NO